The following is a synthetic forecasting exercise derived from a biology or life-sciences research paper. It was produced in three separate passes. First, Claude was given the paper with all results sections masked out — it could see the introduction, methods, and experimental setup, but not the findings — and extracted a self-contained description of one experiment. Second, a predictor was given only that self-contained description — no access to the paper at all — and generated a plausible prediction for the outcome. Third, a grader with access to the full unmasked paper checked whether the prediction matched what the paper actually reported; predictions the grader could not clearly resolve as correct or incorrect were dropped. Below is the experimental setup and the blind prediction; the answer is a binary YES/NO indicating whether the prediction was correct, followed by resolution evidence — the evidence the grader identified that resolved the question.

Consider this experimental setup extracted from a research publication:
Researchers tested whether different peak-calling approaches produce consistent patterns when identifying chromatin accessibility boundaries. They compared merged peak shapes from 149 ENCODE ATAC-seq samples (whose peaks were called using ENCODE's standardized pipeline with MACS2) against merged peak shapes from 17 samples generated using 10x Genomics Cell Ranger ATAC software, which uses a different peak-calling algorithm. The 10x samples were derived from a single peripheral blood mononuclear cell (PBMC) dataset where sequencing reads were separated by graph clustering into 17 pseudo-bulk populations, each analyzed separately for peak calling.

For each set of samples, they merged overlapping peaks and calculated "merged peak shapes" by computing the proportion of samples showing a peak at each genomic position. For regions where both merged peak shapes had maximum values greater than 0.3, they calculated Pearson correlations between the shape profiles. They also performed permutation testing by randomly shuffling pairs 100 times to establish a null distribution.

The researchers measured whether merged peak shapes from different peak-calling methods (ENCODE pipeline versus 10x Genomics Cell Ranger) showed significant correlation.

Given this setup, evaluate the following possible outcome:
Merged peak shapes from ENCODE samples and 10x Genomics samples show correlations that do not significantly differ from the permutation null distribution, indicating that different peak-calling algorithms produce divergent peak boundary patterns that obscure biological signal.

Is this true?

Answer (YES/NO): NO